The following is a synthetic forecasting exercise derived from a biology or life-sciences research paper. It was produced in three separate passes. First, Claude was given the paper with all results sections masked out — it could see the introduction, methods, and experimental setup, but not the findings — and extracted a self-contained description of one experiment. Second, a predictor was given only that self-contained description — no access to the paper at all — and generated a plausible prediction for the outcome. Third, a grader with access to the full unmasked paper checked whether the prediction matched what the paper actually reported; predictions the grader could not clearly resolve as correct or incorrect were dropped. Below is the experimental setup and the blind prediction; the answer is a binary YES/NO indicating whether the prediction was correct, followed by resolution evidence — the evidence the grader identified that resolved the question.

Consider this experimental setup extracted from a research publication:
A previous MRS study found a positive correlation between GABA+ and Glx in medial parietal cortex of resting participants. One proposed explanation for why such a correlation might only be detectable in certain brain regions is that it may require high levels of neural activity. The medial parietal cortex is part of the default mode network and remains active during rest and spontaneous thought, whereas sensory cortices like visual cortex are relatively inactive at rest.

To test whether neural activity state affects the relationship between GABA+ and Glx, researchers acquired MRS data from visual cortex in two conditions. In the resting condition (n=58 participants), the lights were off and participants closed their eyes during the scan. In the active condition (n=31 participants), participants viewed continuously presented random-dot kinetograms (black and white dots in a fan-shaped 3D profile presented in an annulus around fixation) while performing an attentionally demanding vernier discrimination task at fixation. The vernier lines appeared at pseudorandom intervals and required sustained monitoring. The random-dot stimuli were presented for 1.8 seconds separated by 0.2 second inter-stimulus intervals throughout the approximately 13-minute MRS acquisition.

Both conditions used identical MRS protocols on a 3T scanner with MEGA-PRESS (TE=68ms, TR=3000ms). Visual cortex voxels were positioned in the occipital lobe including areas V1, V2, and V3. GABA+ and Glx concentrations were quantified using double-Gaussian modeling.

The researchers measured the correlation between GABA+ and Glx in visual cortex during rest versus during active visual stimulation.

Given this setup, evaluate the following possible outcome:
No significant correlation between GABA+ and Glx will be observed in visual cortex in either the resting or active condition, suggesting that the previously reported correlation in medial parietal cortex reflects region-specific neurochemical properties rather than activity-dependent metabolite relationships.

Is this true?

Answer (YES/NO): YES